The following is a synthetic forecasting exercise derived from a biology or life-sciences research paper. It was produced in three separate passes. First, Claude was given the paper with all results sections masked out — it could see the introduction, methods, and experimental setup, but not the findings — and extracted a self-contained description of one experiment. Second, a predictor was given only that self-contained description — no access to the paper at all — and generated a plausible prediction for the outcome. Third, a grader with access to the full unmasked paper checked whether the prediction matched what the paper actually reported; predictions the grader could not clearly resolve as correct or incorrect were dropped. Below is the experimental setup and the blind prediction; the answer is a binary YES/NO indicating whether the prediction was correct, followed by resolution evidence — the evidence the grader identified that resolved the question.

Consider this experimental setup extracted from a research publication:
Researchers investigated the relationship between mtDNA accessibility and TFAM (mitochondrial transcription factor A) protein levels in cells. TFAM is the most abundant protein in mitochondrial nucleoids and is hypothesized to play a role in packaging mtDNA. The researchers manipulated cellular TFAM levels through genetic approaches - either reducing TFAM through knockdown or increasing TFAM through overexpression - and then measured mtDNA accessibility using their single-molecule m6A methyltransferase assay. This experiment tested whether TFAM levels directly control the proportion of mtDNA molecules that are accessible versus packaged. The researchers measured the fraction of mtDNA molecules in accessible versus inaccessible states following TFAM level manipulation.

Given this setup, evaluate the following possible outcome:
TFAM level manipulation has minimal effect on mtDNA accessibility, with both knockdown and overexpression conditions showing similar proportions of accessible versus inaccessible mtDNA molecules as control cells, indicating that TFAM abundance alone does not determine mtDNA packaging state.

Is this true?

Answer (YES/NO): NO